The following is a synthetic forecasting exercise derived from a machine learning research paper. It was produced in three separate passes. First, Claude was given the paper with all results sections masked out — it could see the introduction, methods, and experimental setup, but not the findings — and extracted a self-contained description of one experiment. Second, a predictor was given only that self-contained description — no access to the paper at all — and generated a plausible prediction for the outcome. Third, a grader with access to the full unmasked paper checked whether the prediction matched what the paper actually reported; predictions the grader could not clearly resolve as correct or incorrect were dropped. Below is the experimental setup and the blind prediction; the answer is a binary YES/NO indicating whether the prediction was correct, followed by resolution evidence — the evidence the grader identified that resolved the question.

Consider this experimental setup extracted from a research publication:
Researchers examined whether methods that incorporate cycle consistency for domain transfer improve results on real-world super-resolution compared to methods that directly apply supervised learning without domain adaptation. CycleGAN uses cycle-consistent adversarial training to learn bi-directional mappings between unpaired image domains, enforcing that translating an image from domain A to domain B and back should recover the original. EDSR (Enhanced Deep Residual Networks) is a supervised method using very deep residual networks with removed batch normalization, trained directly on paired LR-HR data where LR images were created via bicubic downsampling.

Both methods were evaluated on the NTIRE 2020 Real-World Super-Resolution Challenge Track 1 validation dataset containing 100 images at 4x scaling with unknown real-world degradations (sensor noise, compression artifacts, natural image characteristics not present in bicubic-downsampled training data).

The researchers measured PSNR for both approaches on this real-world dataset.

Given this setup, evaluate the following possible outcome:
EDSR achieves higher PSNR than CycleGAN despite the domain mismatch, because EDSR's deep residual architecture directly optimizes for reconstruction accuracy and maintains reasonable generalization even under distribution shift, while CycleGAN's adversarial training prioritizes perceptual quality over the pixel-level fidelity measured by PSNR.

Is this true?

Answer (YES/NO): YES